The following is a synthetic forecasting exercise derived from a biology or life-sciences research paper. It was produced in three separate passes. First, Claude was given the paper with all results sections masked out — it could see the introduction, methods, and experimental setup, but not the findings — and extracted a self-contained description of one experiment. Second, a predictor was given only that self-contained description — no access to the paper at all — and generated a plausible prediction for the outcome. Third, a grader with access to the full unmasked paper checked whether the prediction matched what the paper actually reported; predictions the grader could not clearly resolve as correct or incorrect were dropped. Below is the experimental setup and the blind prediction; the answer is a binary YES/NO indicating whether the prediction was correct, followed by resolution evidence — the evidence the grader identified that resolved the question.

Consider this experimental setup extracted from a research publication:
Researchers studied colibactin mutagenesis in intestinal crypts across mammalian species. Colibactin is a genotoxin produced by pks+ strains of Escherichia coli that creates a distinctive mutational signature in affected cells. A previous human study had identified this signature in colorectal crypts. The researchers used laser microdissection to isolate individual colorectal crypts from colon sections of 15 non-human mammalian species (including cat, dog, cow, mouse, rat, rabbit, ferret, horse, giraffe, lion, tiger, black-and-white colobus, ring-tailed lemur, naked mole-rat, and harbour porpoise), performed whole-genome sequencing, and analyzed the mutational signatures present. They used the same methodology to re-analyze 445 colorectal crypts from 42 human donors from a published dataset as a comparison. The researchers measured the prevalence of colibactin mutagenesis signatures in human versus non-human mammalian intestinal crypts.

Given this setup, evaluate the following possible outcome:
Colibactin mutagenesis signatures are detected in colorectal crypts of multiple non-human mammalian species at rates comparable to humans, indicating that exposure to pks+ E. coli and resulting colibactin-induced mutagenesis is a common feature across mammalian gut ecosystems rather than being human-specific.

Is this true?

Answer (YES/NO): NO